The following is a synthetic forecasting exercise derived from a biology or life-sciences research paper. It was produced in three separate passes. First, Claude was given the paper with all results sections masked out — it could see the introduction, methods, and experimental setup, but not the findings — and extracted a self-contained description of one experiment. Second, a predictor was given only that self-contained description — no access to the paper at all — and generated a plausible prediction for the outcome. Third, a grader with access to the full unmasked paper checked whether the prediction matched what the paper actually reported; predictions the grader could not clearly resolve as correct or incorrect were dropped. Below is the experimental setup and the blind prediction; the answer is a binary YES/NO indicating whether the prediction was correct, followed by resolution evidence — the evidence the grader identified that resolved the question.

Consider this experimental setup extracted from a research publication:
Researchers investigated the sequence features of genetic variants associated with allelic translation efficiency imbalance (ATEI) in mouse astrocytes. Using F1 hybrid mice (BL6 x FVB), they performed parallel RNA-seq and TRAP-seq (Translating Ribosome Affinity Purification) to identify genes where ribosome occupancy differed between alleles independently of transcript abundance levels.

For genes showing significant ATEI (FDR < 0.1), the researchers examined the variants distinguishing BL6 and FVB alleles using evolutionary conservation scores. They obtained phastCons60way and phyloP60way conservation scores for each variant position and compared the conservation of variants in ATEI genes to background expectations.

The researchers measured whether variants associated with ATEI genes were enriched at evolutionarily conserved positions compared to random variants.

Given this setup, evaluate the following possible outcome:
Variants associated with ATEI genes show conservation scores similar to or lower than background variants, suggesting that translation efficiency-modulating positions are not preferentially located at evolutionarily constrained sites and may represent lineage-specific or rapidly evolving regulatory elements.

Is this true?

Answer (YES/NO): NO